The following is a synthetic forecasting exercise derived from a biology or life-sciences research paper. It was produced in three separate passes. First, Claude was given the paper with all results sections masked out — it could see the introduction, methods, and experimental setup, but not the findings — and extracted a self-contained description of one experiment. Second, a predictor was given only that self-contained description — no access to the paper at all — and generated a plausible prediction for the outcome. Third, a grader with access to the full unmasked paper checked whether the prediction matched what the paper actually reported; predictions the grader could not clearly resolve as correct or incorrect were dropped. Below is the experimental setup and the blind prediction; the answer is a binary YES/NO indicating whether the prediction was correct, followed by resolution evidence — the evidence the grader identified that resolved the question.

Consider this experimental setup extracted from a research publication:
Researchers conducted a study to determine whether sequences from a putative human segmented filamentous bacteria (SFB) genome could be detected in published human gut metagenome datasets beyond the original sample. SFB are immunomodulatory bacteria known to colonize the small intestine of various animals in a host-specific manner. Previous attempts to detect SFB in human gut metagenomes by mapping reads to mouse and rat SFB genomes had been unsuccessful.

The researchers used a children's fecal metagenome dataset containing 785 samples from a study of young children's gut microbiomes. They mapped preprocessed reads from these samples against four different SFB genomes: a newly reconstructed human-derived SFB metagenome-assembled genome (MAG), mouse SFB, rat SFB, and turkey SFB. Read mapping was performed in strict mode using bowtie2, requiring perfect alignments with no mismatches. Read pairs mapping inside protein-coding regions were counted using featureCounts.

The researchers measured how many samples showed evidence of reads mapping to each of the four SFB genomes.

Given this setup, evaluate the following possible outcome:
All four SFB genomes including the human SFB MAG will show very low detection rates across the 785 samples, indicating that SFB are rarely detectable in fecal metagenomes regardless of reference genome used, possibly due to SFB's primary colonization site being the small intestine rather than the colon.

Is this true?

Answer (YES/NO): NO